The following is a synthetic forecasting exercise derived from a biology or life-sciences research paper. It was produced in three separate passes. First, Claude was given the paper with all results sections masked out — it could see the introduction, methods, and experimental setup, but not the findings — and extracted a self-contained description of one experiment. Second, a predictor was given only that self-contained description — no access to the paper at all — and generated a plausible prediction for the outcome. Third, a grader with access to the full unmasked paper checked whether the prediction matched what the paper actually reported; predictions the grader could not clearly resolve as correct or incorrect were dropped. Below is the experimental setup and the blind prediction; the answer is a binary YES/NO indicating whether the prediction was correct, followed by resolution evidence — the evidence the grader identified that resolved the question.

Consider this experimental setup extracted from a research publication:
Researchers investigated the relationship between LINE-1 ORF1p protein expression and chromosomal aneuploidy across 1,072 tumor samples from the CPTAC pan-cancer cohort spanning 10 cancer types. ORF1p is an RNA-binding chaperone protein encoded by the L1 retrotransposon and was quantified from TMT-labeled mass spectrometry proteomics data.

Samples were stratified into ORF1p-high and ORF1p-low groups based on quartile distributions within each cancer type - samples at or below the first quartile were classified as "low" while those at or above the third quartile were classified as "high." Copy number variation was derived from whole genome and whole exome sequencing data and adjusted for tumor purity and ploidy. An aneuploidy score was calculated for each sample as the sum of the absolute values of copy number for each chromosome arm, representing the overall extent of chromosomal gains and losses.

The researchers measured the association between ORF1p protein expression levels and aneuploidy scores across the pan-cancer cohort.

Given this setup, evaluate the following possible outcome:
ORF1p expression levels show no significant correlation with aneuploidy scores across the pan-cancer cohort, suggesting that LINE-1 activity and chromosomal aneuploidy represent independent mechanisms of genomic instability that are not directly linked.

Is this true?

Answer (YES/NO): NO